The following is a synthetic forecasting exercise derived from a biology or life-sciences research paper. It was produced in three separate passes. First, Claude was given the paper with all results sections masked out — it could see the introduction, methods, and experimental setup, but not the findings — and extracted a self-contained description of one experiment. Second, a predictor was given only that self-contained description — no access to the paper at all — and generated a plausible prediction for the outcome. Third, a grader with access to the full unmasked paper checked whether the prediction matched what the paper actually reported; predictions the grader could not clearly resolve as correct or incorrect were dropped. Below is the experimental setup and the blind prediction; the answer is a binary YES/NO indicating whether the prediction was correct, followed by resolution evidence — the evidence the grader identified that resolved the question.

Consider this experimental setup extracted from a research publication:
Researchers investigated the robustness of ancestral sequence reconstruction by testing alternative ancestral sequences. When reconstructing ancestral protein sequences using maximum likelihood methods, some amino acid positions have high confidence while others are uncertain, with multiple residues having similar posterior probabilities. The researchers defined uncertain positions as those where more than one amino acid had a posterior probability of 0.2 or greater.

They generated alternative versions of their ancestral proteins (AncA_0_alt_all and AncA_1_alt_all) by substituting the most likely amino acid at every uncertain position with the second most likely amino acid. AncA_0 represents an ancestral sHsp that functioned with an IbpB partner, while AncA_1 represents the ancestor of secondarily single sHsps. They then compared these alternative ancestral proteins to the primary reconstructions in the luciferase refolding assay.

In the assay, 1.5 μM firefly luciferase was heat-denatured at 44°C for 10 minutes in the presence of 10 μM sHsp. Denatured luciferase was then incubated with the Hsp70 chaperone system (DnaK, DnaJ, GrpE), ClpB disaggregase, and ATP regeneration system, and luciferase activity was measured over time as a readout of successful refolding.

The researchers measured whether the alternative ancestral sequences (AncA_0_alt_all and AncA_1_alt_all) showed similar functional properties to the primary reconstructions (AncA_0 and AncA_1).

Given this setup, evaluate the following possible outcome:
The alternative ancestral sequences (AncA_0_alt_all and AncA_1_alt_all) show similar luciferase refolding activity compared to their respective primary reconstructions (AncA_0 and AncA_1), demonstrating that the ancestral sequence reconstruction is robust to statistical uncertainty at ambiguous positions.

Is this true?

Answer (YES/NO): NO